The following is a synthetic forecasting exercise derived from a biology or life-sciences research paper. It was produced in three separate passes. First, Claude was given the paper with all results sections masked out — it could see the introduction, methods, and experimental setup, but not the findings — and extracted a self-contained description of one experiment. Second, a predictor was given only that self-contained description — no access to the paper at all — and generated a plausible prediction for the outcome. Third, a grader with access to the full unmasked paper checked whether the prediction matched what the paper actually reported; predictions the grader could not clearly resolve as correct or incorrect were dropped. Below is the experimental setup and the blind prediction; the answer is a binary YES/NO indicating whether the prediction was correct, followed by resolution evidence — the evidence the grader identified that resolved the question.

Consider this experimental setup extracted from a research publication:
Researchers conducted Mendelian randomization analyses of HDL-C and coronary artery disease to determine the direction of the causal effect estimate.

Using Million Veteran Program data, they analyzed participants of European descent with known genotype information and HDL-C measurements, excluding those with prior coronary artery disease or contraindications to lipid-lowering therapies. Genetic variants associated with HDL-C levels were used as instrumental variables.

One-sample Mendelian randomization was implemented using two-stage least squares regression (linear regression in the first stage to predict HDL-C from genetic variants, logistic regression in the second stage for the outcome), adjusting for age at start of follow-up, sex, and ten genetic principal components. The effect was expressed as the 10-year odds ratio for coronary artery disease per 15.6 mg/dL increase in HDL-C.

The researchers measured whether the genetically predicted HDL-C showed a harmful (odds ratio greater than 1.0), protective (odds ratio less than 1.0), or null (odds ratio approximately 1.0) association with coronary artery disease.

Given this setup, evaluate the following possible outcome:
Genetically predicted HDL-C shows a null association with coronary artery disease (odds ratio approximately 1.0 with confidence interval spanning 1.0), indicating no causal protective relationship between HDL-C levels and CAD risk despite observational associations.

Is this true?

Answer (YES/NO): NO